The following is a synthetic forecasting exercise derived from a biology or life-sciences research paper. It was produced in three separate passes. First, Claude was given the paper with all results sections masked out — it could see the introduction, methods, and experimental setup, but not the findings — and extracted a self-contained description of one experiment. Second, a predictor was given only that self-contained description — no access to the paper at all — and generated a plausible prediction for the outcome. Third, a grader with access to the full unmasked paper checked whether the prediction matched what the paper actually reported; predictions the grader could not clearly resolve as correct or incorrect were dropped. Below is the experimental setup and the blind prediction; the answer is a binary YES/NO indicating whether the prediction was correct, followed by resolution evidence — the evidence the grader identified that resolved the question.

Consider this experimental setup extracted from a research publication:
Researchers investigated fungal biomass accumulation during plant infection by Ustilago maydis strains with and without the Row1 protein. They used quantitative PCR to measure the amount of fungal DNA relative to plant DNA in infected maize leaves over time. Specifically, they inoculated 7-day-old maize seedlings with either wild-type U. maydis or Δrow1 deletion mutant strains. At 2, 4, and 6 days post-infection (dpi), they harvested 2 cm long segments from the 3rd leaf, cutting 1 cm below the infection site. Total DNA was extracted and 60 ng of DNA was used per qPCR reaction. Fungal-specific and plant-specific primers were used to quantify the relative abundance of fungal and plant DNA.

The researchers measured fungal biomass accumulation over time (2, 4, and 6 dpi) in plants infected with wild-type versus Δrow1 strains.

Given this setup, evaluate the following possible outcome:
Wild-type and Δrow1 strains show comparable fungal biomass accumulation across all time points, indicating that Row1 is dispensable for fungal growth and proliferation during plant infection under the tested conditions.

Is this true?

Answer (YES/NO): NO